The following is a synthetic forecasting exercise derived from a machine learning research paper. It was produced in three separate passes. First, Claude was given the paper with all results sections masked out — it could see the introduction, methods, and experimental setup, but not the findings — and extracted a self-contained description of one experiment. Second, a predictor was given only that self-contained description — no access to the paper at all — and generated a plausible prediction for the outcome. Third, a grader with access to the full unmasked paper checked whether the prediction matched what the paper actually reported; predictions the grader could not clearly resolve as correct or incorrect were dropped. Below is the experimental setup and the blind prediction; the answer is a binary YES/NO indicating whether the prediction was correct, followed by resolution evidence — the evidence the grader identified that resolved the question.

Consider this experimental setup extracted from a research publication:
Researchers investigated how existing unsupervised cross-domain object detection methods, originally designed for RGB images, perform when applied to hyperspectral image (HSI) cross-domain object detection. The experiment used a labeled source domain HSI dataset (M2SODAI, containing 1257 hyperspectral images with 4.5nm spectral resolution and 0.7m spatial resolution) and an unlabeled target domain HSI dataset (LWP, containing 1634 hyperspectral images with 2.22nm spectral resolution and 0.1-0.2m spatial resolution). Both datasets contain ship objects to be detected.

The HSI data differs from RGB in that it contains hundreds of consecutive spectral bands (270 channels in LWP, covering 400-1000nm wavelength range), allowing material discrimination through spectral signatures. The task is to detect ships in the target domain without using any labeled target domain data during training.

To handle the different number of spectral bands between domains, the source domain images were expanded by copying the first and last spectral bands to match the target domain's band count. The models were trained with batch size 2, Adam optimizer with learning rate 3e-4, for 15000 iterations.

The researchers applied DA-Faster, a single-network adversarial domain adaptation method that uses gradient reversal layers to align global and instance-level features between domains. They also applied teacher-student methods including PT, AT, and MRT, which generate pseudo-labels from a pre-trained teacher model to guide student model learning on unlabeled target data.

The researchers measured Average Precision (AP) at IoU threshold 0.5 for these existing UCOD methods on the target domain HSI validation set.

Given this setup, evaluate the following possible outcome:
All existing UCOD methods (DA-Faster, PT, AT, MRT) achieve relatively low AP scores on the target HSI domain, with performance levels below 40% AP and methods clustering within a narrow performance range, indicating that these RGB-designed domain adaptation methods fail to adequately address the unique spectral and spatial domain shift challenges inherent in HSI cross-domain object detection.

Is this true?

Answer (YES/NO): YES